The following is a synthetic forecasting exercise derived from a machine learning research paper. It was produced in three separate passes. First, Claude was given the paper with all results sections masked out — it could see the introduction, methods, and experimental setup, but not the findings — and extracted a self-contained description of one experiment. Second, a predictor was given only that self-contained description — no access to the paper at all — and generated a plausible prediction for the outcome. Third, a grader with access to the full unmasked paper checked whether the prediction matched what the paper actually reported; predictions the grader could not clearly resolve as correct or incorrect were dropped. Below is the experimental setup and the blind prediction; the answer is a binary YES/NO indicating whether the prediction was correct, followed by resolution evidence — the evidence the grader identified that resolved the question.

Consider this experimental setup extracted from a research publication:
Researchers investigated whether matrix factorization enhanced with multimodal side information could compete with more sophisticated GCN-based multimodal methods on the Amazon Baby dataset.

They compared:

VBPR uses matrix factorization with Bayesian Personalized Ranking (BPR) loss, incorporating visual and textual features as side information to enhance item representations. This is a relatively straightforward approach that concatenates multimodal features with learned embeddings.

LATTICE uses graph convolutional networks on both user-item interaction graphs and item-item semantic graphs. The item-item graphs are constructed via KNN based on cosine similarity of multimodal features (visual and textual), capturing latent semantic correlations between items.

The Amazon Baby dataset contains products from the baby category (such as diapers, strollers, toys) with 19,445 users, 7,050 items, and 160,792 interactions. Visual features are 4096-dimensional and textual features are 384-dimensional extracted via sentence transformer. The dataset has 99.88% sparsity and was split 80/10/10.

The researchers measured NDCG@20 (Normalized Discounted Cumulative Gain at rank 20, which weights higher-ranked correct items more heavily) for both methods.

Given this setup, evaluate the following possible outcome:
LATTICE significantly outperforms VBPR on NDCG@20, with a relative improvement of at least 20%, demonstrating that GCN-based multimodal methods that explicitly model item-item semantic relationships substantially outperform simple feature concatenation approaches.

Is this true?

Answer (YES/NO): YES